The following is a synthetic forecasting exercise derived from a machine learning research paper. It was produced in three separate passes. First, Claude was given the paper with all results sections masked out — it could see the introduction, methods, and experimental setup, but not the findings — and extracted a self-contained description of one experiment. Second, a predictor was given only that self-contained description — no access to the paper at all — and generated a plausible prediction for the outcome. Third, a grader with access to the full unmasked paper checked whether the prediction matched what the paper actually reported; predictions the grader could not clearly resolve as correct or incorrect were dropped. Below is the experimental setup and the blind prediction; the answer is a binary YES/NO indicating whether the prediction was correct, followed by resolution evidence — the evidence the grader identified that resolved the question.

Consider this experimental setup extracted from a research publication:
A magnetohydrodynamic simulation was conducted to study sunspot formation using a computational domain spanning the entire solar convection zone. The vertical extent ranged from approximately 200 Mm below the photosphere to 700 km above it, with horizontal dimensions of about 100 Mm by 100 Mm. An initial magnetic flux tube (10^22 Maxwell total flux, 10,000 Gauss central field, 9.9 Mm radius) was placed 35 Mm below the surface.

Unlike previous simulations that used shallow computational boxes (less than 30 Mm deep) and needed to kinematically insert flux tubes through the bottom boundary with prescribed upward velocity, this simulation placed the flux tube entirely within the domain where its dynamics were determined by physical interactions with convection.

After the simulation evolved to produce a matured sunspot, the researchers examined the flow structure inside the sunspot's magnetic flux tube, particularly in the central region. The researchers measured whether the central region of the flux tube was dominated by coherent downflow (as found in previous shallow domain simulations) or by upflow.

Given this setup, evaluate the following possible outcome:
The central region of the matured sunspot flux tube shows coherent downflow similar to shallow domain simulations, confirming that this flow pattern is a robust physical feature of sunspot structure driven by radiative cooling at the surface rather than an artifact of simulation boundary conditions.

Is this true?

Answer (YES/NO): NO